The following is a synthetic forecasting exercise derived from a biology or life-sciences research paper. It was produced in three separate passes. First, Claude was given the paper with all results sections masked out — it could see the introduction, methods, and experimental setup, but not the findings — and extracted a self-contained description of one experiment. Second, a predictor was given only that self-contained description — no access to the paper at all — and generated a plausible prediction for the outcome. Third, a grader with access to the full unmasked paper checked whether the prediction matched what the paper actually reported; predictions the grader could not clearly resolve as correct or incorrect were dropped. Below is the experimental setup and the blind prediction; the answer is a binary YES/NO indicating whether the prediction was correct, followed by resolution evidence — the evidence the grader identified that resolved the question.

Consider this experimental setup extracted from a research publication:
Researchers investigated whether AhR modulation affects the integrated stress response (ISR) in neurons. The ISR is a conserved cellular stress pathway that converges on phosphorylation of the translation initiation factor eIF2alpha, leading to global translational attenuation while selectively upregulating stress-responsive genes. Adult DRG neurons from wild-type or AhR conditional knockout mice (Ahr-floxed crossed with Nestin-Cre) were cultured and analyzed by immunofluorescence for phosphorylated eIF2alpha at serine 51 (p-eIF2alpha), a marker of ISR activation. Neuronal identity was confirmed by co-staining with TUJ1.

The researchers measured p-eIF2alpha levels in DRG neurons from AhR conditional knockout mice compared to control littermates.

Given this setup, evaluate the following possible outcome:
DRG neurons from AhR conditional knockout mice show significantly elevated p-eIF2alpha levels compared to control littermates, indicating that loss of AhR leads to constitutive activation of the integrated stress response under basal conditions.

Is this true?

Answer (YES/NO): NO